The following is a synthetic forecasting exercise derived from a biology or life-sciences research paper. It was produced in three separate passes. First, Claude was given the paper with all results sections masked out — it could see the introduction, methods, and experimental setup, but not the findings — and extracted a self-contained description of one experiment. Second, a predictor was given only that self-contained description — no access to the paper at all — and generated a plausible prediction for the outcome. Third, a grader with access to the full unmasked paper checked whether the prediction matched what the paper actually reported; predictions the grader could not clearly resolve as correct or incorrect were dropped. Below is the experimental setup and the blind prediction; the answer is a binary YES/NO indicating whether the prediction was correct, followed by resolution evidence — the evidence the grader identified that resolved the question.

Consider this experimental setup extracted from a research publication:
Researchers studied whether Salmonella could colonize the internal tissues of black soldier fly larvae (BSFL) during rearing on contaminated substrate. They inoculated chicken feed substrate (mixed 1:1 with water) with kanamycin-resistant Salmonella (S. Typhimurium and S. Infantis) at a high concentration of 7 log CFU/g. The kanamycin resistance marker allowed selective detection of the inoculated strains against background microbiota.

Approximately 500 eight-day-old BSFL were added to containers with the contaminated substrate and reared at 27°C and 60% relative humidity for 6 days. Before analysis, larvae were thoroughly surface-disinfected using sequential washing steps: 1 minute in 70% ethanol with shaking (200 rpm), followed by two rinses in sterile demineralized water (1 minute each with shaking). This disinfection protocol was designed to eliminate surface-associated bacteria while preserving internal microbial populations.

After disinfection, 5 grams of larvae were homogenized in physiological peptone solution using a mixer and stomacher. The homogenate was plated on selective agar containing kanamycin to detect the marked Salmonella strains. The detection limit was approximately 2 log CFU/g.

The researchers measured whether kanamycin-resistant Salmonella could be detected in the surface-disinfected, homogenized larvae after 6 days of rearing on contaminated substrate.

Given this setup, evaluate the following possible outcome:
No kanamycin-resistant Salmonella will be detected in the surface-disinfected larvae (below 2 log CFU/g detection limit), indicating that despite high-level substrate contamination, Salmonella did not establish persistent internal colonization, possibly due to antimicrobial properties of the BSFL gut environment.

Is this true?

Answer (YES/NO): NO